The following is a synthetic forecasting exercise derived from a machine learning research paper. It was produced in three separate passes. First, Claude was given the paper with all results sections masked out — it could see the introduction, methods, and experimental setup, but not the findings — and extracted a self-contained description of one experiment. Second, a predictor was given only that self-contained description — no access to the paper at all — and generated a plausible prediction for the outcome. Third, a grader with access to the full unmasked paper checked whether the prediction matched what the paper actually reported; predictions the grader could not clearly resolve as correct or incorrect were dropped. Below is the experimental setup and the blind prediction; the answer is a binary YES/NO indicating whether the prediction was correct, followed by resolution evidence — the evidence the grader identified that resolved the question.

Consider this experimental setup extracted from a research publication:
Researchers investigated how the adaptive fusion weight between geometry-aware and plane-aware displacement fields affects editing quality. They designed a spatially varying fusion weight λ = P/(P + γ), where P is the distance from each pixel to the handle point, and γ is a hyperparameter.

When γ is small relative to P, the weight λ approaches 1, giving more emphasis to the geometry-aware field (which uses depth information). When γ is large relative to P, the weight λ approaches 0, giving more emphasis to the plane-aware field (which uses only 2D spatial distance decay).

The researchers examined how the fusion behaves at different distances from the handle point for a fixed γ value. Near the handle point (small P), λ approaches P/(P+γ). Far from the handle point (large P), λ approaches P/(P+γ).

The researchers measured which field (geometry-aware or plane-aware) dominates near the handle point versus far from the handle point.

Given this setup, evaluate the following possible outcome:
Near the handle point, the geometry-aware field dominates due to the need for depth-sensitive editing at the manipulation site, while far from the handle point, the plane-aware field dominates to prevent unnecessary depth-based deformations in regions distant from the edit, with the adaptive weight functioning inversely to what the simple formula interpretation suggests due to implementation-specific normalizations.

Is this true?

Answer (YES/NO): NO